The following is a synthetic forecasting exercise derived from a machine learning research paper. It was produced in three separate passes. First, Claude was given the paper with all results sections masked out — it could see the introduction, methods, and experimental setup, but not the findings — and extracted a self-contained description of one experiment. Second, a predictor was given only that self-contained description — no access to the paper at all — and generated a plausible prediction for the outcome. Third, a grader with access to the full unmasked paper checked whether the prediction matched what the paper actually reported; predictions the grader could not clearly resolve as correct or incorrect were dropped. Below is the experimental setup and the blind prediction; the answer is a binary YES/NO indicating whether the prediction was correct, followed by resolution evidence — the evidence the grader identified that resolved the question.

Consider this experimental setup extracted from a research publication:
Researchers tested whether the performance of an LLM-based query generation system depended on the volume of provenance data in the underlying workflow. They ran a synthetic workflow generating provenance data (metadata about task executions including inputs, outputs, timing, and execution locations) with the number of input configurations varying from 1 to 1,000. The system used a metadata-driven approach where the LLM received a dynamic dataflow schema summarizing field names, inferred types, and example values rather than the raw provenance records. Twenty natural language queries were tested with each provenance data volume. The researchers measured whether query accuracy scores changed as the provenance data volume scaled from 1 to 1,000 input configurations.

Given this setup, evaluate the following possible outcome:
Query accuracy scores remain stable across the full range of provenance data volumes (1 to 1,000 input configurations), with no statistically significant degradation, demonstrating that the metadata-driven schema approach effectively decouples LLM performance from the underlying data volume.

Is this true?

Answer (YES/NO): YES